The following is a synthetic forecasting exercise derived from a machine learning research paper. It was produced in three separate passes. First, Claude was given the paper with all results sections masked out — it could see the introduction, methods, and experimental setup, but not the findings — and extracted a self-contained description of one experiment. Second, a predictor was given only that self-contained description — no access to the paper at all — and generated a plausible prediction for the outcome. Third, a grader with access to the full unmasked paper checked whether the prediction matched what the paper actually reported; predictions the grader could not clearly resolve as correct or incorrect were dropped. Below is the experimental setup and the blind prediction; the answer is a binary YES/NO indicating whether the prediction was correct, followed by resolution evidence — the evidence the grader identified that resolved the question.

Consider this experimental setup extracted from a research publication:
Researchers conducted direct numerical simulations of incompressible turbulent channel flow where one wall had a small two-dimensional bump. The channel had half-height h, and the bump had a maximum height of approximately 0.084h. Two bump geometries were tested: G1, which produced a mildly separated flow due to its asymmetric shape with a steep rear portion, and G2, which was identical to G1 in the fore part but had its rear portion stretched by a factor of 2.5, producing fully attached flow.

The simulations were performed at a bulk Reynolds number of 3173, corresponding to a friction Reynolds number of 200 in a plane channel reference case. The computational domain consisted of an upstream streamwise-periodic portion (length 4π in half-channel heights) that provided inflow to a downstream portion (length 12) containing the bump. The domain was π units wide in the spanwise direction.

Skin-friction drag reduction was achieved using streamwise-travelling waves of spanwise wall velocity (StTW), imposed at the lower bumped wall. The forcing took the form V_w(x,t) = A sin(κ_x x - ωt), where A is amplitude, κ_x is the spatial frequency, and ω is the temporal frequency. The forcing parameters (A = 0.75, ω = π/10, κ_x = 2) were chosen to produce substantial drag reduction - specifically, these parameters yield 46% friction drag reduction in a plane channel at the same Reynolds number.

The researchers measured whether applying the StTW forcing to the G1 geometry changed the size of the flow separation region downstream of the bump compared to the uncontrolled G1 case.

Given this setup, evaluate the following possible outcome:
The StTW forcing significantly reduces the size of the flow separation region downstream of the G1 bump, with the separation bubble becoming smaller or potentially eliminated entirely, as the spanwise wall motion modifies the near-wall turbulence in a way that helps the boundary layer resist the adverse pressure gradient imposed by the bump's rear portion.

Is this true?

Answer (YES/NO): NO